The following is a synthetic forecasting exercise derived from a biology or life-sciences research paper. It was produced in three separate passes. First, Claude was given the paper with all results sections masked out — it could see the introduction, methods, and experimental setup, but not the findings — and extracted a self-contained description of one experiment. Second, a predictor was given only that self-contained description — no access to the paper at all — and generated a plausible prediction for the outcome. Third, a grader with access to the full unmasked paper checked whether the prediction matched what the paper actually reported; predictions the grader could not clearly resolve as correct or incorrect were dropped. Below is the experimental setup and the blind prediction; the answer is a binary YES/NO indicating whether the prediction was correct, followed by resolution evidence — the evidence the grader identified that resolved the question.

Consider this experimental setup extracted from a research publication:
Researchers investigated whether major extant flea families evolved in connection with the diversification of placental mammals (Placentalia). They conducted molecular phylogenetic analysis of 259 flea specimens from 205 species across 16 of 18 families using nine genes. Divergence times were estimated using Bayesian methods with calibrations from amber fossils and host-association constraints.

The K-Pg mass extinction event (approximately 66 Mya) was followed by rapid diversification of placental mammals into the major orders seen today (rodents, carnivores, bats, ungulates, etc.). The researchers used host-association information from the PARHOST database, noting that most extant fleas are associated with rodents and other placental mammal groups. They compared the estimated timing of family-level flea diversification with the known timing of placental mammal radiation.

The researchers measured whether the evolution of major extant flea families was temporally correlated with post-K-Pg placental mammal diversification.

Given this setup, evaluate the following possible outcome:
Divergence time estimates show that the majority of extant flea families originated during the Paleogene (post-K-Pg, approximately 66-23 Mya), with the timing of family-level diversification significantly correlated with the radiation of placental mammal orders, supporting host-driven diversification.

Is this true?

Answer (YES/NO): YES